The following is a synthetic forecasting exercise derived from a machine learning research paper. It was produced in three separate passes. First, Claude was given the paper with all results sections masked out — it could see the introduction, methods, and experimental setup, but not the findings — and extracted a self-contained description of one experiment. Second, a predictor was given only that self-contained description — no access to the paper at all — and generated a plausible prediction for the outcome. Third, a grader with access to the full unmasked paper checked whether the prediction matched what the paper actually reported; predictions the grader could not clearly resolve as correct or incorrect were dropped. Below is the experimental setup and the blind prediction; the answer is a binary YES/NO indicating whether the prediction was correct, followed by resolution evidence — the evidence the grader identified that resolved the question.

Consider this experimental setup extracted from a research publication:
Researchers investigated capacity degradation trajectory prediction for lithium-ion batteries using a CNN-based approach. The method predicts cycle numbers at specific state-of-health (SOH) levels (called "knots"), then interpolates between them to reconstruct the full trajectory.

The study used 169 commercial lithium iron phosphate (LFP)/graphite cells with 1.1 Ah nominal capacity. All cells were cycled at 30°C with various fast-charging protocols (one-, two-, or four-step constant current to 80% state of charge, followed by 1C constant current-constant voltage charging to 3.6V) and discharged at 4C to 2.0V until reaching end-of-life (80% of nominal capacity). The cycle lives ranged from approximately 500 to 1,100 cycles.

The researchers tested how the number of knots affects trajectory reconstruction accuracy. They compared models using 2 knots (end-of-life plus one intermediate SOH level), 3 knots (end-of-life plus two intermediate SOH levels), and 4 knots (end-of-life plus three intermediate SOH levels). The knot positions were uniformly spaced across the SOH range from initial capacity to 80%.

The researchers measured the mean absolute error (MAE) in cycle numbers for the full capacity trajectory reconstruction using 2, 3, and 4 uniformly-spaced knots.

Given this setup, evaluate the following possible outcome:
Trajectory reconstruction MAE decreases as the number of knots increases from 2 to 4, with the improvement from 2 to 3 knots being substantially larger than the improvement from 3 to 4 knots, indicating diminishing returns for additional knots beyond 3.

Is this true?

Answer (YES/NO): NO